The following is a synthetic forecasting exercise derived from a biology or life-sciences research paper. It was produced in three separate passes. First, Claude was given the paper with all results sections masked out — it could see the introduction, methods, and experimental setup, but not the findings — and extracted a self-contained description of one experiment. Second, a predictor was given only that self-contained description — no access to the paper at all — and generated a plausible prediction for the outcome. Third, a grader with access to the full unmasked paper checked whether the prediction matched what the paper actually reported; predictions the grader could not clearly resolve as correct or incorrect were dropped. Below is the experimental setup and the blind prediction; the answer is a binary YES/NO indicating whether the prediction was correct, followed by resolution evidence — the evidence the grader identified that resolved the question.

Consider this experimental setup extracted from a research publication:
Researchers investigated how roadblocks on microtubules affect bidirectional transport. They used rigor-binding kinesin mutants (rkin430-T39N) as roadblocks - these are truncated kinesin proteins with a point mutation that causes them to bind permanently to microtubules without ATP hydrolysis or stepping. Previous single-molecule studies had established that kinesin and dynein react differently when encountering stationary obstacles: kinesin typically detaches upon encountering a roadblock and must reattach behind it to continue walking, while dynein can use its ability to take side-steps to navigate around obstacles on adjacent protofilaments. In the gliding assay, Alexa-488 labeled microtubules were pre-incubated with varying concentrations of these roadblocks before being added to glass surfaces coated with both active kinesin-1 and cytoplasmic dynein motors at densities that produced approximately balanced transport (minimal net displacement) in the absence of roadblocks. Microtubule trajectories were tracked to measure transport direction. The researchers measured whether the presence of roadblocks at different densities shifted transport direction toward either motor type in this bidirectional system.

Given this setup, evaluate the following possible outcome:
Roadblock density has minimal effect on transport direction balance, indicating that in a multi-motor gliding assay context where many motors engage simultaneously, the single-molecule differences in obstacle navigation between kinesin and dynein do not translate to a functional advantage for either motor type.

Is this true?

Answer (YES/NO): YES